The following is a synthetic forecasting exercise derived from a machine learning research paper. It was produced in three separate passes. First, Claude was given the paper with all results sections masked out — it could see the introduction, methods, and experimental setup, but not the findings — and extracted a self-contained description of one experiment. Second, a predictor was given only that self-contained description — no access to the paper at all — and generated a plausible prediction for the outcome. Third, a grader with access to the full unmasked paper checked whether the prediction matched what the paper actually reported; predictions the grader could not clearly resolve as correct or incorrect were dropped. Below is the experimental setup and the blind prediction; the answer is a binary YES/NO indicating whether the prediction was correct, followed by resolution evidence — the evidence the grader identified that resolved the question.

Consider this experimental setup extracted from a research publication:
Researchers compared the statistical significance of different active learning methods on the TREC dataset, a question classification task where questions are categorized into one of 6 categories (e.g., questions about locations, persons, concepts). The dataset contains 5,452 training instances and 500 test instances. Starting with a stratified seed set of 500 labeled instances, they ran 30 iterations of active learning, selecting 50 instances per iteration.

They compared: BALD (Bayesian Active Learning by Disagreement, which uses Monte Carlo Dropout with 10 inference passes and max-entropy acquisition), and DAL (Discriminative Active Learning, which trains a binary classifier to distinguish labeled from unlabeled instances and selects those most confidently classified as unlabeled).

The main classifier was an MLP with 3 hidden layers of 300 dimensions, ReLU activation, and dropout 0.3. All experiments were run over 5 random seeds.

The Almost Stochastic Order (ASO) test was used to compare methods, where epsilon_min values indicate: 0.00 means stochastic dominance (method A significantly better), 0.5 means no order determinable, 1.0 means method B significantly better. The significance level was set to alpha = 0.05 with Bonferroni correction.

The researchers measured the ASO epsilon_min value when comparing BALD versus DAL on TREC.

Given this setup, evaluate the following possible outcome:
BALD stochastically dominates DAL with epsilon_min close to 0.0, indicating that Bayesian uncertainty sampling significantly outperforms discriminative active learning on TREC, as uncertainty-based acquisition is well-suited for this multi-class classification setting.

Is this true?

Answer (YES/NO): NO